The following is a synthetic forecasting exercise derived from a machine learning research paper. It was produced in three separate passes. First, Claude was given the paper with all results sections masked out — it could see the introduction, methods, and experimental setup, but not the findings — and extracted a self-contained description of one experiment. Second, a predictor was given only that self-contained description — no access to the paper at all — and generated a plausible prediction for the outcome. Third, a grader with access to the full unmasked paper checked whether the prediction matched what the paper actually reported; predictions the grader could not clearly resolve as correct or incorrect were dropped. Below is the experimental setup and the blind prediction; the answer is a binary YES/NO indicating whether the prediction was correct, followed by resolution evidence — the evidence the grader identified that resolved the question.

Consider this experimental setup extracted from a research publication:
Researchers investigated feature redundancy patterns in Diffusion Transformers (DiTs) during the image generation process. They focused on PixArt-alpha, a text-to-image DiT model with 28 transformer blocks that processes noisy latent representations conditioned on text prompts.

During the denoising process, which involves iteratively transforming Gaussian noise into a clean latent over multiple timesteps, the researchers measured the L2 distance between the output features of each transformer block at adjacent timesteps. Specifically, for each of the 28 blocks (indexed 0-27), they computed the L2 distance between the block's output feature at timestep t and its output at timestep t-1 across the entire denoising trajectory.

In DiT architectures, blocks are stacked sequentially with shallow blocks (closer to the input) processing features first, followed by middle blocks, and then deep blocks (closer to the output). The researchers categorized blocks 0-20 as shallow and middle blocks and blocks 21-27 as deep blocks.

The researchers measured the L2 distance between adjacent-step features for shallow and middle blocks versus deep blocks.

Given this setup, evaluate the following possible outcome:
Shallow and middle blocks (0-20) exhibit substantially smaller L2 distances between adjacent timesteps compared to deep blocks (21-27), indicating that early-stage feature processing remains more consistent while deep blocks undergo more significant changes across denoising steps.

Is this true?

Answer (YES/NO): YES